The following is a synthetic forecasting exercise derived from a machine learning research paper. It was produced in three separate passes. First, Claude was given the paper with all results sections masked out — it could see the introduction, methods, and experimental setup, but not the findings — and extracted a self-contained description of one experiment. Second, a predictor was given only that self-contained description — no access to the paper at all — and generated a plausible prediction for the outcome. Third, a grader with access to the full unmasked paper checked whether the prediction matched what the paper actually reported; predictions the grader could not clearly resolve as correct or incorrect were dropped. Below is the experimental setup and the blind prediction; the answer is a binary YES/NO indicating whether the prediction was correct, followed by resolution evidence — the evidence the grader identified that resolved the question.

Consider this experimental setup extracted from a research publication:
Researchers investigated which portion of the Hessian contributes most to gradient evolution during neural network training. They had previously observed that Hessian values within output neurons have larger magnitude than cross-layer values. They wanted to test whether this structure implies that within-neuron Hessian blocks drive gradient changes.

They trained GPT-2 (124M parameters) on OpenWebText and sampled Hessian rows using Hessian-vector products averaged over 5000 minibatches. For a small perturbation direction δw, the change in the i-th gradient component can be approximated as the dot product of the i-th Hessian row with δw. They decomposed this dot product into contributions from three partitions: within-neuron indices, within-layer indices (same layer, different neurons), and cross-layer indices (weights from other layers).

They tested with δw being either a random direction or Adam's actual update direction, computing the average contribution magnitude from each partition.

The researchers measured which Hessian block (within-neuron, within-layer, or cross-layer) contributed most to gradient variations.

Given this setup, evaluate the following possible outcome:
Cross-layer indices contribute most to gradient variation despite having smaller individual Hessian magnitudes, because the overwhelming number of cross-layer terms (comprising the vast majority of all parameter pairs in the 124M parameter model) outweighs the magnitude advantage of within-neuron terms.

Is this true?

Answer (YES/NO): YES